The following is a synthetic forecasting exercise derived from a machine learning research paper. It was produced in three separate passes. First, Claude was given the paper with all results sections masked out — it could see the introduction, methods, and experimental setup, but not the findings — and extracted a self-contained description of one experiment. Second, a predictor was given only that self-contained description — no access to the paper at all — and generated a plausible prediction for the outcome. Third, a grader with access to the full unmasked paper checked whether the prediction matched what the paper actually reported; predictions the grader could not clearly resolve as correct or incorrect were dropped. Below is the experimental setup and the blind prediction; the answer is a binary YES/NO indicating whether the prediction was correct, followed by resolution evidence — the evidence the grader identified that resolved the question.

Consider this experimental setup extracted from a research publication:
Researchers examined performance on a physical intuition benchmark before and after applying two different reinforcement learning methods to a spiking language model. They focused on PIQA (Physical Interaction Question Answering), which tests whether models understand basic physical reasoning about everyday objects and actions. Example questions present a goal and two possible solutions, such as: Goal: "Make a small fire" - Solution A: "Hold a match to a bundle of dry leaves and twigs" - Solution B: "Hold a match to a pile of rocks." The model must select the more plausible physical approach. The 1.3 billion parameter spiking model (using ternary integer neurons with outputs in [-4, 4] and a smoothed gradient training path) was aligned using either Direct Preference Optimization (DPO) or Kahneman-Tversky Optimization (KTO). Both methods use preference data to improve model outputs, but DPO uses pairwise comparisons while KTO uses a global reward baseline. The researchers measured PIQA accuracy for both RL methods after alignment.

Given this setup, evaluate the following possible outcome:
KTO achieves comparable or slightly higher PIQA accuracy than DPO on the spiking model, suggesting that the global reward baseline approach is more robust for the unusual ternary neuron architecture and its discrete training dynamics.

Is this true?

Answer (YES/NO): YES